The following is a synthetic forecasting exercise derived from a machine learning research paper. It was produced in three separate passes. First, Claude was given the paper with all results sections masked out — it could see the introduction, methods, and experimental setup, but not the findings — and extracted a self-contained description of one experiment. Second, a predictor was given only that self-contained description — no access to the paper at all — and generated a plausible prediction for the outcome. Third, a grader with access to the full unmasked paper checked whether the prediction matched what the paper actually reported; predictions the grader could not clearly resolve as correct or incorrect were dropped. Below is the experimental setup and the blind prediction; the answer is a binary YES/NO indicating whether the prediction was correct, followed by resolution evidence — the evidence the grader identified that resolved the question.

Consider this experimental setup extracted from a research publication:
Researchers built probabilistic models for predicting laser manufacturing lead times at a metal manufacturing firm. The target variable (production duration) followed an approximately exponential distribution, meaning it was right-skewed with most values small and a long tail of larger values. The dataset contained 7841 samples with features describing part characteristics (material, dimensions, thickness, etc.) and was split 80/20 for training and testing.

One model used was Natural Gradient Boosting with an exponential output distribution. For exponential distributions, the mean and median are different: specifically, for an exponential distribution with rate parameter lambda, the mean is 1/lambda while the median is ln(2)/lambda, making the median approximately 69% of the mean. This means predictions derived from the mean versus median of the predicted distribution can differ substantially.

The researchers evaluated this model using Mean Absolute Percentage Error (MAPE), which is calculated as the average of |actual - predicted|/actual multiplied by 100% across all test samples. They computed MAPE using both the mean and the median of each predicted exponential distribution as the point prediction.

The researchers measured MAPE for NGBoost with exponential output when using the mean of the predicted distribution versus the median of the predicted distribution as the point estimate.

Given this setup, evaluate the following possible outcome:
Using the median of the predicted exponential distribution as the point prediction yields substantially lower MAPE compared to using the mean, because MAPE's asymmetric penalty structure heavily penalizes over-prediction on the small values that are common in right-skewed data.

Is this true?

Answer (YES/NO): YES